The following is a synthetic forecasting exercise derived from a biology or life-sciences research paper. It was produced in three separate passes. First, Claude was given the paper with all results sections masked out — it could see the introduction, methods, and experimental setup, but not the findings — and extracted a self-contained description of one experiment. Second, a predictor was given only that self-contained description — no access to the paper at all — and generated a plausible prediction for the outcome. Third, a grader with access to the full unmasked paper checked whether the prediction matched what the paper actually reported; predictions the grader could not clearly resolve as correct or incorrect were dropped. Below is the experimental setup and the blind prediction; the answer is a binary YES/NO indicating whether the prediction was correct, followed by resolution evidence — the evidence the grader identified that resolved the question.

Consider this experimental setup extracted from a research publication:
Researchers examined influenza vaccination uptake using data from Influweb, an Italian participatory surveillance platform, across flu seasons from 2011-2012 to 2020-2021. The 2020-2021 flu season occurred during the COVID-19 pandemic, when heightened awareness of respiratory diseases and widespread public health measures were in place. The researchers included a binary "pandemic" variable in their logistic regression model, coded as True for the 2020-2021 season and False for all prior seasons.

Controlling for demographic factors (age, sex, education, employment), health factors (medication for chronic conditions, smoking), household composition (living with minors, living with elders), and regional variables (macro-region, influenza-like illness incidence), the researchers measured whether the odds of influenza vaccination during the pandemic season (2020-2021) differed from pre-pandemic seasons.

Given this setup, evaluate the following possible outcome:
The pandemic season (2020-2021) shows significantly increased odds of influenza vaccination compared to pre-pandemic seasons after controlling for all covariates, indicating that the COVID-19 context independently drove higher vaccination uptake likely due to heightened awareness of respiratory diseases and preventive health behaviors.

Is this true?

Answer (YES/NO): YES